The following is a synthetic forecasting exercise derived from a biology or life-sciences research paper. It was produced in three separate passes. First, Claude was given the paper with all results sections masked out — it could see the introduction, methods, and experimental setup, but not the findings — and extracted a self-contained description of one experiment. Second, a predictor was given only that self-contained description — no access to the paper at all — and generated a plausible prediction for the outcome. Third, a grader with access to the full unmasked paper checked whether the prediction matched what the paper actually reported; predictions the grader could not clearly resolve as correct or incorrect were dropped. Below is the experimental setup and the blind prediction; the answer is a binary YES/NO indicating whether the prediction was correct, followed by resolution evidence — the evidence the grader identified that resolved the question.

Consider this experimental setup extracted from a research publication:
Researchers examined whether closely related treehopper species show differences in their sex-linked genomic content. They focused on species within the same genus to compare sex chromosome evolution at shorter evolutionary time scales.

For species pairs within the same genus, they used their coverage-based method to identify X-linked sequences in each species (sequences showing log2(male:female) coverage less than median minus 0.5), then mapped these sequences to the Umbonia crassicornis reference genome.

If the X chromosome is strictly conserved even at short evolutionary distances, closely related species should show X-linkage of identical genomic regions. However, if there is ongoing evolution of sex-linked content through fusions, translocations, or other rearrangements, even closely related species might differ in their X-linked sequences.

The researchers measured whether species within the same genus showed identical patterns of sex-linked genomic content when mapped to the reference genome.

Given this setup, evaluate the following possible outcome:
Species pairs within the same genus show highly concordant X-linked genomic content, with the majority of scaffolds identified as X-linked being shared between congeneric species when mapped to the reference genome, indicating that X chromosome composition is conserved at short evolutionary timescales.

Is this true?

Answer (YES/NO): YES